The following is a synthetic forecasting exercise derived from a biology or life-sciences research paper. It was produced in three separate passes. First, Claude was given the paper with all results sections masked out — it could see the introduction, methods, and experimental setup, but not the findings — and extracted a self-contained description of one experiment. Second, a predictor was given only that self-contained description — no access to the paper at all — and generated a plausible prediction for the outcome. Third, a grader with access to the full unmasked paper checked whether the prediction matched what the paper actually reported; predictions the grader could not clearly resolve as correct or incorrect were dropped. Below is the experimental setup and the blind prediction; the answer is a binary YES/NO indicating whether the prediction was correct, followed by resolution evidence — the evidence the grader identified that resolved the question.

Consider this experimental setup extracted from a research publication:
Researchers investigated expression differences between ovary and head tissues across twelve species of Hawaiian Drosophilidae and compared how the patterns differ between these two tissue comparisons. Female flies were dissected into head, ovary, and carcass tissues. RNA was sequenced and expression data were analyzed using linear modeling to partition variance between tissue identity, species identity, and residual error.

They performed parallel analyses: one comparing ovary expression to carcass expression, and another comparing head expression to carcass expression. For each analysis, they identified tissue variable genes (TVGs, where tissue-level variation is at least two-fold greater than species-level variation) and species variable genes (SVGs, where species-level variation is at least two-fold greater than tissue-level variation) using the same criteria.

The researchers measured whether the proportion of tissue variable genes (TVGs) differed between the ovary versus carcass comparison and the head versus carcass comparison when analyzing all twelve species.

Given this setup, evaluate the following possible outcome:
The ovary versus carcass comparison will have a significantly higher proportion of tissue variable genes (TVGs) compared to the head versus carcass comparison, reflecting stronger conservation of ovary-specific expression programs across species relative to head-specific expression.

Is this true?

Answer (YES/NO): YES